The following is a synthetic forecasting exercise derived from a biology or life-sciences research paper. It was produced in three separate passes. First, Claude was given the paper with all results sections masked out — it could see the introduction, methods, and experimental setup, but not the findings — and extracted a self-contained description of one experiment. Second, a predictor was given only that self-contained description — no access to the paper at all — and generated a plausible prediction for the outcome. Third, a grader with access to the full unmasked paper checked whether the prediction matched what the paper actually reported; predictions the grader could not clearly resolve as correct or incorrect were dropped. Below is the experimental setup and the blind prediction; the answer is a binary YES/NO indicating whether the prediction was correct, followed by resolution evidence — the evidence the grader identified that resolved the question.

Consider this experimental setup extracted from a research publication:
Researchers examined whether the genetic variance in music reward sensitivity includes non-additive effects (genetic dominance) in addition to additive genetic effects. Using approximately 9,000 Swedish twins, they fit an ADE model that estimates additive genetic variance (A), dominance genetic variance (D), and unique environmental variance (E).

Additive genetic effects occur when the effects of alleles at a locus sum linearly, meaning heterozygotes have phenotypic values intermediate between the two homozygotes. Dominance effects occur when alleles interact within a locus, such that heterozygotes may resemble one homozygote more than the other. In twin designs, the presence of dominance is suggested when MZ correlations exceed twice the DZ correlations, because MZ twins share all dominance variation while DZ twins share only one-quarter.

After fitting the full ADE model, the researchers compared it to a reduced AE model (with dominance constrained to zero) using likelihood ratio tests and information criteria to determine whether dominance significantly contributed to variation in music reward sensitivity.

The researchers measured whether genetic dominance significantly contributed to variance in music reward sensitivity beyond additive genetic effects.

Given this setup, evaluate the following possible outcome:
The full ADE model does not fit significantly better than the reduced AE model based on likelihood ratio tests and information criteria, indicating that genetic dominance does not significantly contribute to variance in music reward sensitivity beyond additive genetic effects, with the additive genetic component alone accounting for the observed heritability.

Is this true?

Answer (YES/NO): YES